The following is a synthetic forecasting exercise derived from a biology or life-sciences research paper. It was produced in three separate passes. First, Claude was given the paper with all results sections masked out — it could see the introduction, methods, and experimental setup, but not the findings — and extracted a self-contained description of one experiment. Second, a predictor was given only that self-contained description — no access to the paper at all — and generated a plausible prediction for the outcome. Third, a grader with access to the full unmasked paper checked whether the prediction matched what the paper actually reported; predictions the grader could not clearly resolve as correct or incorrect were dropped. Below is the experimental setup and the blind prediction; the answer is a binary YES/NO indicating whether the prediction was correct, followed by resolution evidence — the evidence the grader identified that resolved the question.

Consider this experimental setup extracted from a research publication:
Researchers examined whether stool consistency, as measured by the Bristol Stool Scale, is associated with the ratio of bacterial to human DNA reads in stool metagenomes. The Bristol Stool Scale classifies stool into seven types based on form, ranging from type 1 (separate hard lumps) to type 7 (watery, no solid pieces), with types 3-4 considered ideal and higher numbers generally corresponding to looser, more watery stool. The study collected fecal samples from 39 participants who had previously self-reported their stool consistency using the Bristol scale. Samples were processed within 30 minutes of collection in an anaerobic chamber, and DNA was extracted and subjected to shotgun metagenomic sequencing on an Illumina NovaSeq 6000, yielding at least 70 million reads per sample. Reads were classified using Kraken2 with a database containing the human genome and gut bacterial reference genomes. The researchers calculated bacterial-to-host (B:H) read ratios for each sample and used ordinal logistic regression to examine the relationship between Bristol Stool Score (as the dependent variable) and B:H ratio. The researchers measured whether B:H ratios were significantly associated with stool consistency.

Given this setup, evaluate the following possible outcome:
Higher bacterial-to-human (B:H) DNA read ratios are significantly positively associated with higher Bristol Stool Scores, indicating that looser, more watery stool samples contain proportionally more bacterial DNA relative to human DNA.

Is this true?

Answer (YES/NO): NO